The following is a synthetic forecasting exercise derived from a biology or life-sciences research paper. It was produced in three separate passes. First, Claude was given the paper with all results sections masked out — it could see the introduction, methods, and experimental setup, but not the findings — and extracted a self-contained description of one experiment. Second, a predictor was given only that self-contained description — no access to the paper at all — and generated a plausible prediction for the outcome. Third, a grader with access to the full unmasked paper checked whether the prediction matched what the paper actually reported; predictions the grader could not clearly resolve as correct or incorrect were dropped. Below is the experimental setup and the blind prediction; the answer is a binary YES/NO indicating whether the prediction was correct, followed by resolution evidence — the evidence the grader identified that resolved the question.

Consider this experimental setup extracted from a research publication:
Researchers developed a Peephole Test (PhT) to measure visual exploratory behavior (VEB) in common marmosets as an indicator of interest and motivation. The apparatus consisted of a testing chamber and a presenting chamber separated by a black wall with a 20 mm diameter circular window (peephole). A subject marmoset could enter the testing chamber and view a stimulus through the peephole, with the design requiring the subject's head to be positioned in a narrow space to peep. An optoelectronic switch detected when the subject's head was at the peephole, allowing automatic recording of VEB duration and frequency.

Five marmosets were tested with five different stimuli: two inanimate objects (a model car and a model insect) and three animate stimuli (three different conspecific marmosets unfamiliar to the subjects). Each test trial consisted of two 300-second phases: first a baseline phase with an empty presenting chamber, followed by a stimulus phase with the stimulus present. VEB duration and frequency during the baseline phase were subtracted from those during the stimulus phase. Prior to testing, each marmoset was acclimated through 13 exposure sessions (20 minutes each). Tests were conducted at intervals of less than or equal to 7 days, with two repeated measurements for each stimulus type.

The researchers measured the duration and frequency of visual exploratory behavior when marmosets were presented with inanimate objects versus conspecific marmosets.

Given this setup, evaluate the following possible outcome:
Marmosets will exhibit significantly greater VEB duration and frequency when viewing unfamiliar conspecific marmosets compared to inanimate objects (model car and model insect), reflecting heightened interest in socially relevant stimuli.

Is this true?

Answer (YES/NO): YES